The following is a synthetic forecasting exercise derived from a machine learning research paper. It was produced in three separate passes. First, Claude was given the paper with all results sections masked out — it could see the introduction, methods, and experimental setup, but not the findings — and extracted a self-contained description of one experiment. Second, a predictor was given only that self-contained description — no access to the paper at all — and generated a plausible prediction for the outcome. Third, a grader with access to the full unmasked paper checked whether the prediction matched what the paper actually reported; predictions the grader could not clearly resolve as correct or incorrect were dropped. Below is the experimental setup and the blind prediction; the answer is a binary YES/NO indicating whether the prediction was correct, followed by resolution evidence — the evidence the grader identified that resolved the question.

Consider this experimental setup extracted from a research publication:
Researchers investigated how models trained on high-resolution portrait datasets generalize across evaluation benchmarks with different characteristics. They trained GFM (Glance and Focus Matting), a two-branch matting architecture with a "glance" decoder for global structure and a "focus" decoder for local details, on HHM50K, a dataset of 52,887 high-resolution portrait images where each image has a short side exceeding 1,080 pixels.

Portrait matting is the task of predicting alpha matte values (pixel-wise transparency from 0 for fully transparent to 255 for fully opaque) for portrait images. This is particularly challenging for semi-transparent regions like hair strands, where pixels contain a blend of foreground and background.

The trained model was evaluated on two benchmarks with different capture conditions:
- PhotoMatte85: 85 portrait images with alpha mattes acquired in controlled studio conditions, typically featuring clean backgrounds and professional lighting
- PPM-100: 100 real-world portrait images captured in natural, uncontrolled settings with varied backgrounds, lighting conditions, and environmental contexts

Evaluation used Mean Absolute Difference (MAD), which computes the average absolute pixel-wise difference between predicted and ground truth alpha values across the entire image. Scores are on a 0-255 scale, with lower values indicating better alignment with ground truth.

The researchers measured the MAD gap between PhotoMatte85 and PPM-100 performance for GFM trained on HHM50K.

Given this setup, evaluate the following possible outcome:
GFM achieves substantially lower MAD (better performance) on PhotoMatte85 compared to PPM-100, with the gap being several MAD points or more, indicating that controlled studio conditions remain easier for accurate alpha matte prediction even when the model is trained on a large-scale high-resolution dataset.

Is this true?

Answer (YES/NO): YES